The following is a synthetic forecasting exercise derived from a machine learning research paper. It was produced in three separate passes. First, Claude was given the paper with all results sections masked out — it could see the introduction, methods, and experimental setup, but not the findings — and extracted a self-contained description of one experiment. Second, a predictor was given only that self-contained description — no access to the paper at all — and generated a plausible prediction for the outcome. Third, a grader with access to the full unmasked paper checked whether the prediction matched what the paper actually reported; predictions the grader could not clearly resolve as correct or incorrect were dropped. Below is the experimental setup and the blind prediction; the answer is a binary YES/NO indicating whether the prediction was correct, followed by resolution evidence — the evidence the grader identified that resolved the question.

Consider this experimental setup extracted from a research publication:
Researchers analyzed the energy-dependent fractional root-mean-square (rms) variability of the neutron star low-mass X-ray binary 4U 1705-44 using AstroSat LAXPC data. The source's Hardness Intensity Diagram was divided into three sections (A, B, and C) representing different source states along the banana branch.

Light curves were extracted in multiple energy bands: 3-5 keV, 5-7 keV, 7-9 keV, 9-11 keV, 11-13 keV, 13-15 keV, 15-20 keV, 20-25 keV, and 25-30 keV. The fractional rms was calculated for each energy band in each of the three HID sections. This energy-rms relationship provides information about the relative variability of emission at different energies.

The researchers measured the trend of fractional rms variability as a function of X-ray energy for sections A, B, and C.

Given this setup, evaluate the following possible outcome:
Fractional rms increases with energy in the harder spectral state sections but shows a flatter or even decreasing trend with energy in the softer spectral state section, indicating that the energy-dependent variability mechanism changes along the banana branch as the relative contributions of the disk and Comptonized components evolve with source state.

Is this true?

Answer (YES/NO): NO